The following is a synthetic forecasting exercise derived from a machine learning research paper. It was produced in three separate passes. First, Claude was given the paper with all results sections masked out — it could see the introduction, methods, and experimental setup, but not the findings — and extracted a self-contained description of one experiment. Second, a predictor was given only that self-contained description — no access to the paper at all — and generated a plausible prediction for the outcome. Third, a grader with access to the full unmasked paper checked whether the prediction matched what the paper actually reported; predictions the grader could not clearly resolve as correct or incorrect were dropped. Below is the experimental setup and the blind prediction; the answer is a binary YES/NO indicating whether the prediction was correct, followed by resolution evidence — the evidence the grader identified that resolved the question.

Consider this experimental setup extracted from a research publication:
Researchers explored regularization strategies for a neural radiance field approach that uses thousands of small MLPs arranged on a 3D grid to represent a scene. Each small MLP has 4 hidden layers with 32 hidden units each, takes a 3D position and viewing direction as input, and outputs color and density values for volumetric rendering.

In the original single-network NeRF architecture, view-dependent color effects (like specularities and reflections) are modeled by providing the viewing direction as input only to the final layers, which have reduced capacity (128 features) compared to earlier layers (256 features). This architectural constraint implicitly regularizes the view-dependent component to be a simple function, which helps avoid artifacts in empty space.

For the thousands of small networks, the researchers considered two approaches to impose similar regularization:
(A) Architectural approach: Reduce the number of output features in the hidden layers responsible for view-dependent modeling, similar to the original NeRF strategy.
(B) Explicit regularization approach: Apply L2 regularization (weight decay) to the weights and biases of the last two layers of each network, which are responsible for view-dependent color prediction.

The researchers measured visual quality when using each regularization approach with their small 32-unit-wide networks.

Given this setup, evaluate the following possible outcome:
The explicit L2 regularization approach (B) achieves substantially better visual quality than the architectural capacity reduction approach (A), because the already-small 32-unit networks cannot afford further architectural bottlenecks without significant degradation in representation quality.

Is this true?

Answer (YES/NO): YES